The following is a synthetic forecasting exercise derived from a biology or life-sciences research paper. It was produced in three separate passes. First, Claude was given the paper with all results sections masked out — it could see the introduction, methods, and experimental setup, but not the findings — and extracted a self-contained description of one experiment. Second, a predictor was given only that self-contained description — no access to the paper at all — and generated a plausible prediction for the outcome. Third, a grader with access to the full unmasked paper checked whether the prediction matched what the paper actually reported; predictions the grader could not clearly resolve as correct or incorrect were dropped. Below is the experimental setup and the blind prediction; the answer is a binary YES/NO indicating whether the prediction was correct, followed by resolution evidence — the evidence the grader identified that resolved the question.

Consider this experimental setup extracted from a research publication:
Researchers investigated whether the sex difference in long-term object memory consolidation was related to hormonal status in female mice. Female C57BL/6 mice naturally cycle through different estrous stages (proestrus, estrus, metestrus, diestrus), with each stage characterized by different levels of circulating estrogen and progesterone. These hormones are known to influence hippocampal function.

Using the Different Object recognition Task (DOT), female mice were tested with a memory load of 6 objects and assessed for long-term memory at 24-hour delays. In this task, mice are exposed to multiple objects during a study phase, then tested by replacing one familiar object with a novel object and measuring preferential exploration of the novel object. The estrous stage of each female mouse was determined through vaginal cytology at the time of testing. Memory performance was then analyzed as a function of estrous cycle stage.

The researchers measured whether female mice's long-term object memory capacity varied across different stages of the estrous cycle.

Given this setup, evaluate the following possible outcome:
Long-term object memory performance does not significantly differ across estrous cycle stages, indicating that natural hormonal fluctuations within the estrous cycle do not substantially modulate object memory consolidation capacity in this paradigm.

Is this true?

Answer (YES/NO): YES